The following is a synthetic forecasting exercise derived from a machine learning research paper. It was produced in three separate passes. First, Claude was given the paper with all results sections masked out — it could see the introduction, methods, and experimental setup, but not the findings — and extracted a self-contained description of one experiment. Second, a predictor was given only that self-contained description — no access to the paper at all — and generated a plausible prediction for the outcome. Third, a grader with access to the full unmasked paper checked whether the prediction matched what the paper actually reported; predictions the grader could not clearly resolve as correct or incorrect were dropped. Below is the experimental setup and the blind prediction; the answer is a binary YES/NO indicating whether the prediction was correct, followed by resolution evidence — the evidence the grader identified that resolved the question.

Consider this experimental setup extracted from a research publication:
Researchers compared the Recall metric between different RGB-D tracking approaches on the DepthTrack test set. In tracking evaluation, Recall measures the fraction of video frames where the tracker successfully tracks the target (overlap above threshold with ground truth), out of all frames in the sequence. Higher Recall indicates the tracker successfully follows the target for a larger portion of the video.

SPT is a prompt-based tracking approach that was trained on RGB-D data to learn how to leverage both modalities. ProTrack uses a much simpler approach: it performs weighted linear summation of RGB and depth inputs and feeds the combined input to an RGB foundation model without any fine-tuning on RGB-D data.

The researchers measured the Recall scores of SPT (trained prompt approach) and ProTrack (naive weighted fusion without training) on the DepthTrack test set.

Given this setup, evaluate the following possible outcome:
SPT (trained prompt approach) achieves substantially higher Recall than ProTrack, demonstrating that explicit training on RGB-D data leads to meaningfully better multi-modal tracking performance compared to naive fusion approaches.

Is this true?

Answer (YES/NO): NO